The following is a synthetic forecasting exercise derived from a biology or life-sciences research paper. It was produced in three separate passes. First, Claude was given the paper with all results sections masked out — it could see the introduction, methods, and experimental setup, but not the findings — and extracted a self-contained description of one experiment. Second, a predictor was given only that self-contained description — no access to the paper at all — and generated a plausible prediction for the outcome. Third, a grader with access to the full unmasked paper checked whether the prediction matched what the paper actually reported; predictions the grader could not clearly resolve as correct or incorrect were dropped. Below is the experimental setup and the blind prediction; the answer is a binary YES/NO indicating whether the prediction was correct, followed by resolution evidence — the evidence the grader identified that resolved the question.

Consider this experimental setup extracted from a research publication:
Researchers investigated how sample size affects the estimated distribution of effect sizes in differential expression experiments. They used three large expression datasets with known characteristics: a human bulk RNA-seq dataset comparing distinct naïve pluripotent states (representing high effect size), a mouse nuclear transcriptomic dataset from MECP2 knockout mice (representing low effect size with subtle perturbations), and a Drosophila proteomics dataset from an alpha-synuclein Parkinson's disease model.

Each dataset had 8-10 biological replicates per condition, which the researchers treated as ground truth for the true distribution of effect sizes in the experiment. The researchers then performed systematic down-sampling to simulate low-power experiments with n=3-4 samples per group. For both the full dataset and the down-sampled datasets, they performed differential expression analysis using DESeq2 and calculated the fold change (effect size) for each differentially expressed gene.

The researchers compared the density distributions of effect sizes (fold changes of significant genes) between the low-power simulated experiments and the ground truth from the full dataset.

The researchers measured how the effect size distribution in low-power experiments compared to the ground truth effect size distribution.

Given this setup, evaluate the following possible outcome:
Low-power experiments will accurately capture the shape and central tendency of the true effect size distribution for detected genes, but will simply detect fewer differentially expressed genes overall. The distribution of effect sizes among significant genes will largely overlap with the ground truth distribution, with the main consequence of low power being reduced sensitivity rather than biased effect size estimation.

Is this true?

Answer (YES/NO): YES